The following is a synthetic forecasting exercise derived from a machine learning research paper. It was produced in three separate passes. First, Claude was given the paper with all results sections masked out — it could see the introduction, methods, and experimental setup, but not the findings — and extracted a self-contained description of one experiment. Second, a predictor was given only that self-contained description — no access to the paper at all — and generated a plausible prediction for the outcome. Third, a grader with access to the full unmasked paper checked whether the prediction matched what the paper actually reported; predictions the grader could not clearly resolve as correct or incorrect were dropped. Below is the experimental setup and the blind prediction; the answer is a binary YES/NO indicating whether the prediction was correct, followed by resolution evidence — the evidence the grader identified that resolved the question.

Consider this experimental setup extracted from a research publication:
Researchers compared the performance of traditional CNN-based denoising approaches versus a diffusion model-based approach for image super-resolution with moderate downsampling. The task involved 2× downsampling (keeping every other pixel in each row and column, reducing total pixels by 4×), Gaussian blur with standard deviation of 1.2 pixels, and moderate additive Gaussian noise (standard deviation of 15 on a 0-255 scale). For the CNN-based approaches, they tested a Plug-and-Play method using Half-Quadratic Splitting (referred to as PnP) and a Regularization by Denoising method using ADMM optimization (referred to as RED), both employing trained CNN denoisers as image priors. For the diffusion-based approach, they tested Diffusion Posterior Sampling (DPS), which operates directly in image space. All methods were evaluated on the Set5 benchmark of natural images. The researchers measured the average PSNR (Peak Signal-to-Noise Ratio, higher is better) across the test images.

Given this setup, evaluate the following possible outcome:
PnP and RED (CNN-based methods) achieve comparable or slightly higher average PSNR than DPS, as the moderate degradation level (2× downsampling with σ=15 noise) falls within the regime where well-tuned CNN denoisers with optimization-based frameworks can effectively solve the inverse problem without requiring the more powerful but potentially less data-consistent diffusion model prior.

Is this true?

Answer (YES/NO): NO